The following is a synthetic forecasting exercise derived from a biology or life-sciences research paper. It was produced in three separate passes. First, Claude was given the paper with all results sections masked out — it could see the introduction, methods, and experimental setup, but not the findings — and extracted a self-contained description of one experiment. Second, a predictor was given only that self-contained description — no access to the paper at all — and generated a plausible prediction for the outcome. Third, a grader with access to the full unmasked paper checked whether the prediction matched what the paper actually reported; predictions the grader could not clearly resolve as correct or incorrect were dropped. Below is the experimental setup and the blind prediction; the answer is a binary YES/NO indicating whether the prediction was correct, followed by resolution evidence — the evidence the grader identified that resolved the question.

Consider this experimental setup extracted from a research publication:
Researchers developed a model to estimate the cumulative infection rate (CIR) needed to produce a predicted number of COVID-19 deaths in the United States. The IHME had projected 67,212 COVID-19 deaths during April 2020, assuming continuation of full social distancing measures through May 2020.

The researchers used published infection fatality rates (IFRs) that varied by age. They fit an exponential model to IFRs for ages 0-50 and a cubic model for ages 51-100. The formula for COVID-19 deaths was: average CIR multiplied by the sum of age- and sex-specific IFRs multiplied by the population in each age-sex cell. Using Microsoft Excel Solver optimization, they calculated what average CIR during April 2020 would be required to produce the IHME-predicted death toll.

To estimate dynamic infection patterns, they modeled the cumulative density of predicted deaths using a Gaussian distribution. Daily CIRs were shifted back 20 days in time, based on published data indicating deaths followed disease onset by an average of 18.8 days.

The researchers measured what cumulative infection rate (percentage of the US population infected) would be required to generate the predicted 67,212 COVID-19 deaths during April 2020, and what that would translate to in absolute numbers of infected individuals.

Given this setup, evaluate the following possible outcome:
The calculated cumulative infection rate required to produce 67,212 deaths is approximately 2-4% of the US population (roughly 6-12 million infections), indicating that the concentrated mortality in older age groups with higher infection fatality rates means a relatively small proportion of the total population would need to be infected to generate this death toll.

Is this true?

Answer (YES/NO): NO